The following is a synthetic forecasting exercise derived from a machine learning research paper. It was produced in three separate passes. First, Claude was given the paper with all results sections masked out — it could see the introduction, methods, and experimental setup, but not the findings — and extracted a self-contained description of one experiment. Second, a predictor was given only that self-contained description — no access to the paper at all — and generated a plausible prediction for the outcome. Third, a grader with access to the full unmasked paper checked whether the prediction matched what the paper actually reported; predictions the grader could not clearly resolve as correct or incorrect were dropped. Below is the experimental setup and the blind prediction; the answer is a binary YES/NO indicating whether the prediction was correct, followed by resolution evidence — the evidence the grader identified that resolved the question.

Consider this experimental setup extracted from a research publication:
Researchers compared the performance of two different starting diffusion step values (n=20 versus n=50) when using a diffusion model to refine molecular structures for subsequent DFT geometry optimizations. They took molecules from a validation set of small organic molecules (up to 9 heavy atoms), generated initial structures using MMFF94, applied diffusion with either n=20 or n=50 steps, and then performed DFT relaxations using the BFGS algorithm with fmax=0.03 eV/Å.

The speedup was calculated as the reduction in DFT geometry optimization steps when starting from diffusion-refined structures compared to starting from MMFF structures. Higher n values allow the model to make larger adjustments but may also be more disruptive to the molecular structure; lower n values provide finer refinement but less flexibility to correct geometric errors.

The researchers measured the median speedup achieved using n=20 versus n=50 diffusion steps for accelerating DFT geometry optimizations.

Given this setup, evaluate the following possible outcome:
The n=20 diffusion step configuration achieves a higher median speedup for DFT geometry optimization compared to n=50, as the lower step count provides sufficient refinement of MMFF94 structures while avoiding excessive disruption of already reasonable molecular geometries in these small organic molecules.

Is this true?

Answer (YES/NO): NO